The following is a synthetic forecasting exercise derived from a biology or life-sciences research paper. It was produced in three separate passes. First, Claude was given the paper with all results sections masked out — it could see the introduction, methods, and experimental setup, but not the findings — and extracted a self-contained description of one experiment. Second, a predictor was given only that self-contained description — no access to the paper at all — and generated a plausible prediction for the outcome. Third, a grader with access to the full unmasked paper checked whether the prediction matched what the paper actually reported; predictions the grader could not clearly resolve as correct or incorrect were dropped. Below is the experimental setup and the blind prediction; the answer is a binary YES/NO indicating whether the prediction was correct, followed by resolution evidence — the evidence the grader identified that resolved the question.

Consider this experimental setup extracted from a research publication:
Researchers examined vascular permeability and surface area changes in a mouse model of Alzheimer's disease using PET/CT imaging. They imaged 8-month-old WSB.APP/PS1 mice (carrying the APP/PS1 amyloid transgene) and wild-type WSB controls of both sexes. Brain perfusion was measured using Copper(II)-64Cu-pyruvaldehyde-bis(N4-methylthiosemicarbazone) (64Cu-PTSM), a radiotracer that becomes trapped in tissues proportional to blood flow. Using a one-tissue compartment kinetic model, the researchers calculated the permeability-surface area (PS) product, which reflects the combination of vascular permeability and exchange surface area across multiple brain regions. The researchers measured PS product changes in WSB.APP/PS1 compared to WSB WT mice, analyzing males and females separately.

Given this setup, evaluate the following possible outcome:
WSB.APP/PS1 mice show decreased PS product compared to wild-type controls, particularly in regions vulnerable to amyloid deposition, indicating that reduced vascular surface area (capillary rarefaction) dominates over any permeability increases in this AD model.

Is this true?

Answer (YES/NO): NO